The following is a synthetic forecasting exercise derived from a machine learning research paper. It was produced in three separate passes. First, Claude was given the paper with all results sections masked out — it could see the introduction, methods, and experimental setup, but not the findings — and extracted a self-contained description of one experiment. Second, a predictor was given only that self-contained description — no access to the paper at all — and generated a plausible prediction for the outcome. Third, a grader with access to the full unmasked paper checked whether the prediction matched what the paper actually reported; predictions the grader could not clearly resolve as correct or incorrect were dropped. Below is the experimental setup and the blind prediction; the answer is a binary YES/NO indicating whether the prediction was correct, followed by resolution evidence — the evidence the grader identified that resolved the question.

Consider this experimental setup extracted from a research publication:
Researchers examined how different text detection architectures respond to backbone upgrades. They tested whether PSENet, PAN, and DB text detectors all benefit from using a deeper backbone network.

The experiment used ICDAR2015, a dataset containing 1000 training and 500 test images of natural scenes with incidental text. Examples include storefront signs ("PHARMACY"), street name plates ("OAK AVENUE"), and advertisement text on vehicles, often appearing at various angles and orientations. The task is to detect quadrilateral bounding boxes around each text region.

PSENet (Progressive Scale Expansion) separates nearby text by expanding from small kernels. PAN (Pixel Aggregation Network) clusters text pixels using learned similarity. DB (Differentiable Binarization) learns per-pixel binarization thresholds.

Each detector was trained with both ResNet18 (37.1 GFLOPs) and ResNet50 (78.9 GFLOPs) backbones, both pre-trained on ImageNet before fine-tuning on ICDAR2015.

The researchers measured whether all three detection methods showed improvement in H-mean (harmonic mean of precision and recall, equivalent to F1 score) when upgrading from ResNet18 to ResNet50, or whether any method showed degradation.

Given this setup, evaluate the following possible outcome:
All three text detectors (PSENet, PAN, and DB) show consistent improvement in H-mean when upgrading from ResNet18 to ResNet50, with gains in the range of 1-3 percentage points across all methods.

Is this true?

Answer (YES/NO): NO